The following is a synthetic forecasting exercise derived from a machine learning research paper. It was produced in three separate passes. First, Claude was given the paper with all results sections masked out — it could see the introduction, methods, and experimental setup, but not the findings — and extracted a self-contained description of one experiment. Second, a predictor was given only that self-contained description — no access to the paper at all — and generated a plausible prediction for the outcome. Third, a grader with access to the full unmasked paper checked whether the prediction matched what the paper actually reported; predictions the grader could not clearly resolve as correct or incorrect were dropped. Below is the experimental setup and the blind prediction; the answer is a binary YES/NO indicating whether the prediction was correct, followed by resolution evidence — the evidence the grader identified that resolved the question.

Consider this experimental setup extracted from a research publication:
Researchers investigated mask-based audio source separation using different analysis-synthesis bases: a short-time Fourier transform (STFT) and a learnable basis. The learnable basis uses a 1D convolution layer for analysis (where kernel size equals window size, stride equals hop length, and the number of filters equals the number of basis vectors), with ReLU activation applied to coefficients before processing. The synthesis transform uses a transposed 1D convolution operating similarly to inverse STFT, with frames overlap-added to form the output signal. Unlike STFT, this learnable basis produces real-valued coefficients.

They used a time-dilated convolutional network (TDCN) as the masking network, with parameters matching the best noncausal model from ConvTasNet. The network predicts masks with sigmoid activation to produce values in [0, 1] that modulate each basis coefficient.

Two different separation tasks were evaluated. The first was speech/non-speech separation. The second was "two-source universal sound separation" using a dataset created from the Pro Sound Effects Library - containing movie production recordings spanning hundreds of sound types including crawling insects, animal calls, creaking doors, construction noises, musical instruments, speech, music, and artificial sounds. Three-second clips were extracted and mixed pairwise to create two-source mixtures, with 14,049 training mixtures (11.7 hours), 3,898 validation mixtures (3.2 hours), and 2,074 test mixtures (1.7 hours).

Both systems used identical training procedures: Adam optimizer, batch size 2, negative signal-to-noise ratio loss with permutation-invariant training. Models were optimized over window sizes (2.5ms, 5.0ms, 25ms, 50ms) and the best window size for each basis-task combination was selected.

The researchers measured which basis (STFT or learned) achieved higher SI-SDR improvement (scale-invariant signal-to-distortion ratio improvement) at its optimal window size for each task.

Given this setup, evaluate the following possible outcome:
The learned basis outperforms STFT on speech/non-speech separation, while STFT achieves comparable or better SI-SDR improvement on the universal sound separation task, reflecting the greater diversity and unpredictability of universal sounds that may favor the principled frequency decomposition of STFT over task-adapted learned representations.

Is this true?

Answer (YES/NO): YES